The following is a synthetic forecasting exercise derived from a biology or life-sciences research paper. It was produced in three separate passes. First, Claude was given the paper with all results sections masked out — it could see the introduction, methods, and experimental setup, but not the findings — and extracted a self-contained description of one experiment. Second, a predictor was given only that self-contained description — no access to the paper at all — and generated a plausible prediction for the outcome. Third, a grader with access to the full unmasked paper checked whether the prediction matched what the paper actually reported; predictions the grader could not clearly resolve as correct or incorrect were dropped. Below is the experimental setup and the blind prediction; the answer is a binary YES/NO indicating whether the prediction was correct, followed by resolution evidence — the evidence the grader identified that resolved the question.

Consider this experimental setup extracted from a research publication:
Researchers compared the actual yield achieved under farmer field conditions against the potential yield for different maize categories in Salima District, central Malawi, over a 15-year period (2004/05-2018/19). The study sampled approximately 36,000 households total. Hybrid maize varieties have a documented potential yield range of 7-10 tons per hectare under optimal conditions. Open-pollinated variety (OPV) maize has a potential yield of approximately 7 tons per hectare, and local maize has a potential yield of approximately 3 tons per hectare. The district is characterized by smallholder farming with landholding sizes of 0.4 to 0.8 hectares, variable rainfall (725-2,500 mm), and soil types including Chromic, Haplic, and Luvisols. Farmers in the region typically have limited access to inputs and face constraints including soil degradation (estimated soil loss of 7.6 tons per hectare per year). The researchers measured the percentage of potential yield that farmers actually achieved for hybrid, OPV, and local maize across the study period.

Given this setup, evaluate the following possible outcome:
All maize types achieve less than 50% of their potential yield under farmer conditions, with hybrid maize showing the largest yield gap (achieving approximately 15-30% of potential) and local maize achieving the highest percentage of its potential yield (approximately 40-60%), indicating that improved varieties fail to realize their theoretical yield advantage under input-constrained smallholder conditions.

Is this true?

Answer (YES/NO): NO